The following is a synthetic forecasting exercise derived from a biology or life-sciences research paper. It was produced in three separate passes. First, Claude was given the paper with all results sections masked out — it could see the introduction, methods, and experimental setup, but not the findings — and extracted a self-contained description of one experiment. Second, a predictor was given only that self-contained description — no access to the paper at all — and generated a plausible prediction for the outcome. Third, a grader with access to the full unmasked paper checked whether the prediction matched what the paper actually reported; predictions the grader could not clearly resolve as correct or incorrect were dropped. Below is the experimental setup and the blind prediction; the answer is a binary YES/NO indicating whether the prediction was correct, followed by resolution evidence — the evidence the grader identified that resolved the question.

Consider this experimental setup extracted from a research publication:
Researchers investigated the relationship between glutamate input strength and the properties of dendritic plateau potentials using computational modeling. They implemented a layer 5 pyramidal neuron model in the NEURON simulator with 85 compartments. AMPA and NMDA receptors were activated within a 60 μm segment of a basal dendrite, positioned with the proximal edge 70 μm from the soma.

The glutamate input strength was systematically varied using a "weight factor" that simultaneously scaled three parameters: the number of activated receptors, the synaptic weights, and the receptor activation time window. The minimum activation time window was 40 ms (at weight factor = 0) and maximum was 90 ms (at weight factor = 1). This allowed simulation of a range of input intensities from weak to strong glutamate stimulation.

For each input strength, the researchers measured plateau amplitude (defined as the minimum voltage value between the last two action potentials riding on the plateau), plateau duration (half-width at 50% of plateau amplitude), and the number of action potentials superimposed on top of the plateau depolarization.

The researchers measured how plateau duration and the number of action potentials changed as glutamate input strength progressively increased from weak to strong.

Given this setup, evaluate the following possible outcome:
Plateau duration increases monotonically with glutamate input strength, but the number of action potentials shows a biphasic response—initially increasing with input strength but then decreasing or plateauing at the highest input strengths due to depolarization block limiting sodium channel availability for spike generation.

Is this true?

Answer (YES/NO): NO